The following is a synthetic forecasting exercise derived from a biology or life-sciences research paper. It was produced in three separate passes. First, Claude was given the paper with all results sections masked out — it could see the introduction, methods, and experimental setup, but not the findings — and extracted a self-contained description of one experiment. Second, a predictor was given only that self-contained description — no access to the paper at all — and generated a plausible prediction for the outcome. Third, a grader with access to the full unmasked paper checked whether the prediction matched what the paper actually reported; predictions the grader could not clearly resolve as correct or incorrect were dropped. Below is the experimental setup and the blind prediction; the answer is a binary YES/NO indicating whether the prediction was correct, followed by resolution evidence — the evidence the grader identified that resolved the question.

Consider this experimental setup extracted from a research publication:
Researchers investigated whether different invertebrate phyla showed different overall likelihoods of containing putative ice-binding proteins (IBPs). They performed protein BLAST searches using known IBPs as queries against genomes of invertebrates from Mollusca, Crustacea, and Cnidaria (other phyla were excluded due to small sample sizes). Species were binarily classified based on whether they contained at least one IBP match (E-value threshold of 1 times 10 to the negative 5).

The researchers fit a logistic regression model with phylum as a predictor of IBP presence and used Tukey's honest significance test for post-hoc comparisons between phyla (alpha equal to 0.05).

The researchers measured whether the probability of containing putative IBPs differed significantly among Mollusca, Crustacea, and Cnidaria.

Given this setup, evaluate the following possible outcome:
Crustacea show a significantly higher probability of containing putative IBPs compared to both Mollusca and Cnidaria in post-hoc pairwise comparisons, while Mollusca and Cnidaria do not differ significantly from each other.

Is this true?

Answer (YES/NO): NO